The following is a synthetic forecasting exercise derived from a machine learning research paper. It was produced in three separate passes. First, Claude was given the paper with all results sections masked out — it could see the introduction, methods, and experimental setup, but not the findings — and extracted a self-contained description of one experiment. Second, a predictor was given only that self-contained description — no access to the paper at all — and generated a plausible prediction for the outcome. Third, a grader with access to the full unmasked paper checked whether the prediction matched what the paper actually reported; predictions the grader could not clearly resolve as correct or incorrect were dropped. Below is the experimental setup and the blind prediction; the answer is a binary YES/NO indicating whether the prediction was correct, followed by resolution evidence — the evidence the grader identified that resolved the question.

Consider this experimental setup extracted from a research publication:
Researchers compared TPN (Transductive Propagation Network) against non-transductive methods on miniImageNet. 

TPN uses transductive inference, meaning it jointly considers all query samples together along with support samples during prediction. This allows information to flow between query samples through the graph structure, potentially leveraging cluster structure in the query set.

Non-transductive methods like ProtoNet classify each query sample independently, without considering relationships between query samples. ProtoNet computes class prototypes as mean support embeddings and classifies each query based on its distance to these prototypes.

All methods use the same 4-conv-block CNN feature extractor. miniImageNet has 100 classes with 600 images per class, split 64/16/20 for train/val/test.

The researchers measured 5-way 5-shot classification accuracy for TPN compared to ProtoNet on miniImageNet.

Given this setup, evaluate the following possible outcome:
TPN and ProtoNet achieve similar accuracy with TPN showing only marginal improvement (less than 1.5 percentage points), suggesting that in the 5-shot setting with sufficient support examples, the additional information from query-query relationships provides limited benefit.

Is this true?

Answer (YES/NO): NO